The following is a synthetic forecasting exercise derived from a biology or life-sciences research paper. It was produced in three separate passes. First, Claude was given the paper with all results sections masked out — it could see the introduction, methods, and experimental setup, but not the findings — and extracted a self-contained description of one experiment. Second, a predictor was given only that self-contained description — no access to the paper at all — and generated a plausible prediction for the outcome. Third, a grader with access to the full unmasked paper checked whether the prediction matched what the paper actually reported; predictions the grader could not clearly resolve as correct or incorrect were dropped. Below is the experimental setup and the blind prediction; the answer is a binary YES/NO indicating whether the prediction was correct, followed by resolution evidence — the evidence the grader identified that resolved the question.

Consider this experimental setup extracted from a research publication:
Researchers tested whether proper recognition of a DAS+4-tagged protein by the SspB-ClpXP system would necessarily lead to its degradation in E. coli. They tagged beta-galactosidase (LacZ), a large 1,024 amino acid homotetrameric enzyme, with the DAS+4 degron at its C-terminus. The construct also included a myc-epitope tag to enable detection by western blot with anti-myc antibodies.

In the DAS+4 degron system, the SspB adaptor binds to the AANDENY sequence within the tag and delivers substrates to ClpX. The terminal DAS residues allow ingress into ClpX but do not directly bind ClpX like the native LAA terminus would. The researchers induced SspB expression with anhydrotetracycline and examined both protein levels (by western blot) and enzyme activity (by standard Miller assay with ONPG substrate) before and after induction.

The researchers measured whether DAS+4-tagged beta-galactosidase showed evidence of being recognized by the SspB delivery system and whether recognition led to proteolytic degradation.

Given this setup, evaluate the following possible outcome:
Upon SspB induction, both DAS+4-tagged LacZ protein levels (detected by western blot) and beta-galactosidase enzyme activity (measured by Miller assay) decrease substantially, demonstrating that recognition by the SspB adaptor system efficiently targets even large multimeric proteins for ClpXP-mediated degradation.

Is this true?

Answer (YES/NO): NO